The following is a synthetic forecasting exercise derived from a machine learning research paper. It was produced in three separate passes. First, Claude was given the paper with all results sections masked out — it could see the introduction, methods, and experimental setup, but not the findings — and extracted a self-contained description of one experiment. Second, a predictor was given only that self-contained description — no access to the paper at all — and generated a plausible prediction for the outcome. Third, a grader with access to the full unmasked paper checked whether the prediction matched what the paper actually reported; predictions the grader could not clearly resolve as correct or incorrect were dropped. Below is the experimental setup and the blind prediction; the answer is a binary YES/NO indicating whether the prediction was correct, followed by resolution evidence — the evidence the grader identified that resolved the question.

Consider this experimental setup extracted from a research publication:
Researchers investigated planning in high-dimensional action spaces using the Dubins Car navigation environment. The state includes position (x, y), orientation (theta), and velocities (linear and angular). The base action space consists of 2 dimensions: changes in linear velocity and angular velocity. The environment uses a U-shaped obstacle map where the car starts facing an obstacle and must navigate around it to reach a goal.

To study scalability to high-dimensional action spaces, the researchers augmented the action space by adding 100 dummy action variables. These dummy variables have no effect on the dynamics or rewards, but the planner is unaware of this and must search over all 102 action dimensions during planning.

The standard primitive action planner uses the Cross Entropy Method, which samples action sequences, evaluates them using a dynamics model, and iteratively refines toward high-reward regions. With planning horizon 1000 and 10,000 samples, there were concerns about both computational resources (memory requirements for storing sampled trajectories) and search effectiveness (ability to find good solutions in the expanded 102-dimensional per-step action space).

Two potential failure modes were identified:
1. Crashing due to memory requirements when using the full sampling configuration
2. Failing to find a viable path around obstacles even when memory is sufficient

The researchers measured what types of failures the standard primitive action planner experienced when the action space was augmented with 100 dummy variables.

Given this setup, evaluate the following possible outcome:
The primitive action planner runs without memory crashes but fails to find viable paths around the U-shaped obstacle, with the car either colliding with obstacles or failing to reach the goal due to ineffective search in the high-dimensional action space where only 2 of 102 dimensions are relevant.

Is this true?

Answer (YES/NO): YES